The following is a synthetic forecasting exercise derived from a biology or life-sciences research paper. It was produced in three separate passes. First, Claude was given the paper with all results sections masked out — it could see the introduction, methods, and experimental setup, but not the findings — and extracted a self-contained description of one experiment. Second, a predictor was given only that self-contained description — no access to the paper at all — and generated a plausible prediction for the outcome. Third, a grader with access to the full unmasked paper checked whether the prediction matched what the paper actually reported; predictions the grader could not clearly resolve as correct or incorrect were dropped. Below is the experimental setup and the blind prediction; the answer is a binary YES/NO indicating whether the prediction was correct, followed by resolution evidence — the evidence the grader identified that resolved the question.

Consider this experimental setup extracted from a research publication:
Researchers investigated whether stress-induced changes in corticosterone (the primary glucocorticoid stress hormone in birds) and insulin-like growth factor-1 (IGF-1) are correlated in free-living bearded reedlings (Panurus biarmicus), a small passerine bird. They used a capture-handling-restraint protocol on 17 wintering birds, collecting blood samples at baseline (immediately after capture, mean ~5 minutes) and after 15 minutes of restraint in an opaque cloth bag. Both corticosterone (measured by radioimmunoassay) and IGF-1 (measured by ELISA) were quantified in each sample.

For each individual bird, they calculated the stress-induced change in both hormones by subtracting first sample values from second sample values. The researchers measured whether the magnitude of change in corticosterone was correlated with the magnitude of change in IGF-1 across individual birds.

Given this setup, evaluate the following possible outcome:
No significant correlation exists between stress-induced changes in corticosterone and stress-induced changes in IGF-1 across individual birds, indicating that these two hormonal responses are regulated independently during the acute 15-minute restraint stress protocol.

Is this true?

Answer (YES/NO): YES